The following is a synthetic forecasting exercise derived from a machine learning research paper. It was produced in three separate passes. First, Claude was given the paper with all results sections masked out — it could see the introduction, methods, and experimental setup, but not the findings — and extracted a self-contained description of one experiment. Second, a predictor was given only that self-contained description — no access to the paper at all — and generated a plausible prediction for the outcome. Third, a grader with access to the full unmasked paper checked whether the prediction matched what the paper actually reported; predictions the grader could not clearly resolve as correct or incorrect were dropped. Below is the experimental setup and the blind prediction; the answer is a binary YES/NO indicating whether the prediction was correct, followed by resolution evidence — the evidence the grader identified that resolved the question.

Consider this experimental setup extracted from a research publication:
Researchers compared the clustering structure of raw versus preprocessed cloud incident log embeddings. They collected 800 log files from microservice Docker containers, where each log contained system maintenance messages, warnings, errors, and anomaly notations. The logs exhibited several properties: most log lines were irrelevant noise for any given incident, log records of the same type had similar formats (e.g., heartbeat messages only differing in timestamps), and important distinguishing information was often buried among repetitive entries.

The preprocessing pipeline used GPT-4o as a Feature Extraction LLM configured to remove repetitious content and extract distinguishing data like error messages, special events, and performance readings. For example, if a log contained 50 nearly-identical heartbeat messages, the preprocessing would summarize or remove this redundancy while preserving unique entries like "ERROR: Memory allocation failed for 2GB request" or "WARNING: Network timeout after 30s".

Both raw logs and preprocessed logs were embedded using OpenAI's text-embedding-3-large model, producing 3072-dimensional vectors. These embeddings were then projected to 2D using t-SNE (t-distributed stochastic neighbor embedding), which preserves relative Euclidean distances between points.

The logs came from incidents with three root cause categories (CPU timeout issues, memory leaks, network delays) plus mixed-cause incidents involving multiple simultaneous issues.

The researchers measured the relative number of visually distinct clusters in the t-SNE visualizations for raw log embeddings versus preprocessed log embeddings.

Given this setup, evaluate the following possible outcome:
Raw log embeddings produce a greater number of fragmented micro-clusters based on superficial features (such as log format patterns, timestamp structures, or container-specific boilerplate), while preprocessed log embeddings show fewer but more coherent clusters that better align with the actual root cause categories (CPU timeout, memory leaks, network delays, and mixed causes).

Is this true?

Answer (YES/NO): YES